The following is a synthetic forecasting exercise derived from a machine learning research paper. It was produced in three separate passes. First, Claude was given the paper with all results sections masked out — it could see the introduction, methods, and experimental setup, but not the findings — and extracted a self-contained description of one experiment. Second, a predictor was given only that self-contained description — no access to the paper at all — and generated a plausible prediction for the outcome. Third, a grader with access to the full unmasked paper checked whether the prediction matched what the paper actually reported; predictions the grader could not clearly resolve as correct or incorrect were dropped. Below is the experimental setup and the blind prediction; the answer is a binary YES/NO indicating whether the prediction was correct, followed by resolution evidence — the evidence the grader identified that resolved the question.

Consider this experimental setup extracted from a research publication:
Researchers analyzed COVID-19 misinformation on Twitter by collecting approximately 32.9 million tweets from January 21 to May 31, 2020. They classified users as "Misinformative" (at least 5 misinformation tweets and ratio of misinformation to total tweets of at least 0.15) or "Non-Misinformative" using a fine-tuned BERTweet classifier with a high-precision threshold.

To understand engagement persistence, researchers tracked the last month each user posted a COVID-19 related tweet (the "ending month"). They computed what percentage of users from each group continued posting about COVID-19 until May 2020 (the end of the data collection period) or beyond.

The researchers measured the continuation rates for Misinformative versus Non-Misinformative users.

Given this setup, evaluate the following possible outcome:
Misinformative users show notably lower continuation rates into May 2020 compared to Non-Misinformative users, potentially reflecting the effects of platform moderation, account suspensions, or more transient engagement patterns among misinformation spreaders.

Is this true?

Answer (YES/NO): NO